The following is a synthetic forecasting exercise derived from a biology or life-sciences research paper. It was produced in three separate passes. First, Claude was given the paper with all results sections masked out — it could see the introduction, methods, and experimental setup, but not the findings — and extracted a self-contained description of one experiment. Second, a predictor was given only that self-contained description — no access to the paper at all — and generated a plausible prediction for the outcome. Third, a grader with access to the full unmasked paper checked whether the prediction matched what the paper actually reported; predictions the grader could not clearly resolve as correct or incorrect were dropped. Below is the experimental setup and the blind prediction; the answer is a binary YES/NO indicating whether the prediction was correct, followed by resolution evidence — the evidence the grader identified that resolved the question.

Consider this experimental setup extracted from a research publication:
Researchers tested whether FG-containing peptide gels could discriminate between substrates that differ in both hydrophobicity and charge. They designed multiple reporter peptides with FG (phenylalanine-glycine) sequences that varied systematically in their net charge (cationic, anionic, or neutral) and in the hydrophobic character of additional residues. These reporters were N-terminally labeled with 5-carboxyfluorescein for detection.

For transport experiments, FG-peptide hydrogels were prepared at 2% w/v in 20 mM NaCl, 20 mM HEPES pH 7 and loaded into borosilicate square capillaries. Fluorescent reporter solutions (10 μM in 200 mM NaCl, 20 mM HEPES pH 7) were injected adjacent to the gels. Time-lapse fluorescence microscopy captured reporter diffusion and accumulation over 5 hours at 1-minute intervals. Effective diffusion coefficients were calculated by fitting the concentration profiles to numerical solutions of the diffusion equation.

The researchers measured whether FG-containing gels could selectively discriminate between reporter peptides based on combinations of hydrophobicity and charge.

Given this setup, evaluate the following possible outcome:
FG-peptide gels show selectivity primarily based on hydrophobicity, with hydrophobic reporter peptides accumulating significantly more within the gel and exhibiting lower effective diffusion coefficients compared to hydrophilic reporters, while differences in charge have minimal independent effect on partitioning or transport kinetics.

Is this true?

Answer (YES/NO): NO